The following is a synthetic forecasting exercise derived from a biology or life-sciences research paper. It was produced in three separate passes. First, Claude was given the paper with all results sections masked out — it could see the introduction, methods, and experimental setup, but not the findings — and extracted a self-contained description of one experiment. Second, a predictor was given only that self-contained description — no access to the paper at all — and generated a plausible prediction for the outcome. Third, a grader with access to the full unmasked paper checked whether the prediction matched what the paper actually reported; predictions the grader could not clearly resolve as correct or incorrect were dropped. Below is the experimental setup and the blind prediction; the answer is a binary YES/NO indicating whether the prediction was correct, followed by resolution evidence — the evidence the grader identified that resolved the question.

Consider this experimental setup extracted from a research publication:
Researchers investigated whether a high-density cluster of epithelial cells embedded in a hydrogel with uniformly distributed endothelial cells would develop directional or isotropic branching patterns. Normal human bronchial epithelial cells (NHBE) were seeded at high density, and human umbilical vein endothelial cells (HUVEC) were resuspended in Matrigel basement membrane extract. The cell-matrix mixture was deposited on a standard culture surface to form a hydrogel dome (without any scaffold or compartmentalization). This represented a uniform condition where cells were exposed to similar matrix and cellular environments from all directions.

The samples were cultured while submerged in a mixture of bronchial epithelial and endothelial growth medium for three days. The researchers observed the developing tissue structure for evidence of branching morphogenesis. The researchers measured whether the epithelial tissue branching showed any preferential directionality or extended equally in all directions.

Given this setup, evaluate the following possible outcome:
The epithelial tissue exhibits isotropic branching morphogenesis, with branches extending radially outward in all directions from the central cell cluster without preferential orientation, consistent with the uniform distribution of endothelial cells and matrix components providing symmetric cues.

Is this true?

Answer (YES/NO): YES